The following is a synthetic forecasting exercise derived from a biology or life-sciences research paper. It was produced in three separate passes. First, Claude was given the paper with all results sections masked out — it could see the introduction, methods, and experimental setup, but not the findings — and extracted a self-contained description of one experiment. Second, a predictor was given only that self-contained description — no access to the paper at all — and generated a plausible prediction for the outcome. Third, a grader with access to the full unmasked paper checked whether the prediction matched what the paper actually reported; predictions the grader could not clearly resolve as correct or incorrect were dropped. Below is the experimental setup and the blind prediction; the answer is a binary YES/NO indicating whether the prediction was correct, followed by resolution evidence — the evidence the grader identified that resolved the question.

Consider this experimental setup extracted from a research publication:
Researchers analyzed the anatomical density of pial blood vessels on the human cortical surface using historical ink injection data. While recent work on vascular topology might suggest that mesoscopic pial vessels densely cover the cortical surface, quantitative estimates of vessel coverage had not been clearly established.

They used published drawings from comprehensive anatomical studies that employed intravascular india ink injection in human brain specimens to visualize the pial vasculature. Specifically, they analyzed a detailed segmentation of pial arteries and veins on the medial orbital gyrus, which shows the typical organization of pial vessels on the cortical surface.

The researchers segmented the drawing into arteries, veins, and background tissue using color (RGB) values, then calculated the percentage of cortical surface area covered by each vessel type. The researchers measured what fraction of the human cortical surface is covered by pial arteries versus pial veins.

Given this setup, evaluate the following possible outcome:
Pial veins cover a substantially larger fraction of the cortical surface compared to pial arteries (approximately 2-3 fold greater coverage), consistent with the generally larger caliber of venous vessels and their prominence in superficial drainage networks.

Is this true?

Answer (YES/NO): NO